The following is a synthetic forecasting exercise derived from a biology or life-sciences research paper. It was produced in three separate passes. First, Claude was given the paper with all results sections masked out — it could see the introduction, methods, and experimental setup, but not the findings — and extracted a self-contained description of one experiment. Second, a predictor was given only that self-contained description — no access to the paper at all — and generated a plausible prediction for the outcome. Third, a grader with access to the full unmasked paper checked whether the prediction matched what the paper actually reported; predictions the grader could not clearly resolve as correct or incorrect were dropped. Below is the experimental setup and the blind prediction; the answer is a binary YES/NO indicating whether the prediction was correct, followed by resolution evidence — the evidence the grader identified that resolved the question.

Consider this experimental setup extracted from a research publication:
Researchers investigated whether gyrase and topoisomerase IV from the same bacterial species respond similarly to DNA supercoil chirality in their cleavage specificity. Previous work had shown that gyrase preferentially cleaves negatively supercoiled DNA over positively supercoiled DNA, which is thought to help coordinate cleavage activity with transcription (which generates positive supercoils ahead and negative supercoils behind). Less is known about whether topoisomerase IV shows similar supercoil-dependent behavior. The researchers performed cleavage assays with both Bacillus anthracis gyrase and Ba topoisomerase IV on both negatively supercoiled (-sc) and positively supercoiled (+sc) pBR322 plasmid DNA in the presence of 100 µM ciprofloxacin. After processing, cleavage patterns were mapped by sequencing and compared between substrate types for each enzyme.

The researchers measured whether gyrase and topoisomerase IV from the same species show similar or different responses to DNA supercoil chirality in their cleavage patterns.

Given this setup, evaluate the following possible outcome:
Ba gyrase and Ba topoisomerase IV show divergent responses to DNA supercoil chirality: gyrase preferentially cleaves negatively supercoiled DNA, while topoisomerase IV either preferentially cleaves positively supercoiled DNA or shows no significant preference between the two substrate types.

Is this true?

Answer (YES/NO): YES